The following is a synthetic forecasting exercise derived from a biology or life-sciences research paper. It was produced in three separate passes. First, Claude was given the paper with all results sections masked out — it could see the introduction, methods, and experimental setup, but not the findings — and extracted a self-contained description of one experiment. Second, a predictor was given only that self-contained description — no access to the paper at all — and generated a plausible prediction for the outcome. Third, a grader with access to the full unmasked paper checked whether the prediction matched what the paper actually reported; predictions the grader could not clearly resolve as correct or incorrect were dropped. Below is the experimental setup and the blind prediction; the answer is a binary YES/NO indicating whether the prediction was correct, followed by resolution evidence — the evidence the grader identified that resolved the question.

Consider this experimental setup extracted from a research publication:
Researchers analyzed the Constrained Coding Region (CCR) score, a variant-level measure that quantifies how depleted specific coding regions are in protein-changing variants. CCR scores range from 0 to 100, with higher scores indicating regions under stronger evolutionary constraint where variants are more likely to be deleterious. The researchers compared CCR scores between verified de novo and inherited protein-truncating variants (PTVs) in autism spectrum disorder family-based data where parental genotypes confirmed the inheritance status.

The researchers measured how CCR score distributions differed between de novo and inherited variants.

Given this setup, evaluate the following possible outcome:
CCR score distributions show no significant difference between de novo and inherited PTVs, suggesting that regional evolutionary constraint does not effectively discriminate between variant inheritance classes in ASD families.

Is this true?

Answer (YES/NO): NO